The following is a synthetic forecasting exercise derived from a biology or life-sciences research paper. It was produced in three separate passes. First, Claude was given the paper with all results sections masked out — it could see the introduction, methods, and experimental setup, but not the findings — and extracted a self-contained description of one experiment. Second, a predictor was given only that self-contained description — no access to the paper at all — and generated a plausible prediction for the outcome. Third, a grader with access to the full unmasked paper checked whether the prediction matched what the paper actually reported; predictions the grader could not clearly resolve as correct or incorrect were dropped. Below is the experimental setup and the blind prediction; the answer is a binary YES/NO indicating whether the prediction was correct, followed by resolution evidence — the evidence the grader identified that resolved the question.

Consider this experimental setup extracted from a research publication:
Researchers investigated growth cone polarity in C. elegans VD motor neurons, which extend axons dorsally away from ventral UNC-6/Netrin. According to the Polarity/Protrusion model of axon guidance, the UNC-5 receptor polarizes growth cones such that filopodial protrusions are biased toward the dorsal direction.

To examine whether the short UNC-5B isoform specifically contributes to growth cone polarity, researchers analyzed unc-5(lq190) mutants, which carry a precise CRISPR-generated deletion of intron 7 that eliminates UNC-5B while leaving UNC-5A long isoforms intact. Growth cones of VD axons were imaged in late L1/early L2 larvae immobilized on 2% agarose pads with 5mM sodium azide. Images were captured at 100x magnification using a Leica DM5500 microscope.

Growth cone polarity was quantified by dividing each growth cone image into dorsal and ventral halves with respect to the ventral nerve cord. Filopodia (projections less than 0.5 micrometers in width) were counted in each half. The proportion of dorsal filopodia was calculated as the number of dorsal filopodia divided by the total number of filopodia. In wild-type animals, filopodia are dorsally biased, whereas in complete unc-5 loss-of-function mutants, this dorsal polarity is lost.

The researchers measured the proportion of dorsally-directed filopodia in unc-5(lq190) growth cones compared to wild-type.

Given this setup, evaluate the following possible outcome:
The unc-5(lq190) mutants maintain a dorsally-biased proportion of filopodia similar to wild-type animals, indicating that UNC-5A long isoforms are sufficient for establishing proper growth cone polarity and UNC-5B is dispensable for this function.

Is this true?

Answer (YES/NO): NO